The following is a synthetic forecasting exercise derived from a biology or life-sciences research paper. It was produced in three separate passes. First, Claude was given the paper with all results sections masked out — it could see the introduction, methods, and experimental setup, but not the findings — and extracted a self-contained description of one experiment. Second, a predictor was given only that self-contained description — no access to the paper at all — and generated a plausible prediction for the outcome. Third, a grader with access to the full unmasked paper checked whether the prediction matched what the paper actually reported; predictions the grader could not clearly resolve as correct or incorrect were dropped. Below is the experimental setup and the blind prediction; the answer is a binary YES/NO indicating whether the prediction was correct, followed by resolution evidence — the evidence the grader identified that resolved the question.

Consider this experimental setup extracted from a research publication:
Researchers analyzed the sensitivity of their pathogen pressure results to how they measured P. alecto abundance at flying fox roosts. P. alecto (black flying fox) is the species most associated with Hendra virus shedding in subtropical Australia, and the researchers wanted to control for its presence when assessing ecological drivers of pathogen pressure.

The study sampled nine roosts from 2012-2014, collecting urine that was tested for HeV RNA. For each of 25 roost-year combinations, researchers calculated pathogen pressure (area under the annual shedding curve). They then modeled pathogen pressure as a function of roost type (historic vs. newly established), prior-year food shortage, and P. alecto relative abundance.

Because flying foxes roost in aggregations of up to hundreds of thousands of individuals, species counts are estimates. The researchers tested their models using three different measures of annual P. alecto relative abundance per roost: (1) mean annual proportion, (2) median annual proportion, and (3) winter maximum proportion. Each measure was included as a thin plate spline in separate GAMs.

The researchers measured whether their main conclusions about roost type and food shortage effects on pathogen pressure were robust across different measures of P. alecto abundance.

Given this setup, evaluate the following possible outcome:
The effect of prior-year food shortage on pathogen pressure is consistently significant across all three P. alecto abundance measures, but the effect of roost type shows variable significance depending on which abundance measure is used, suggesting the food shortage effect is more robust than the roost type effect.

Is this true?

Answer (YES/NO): NO